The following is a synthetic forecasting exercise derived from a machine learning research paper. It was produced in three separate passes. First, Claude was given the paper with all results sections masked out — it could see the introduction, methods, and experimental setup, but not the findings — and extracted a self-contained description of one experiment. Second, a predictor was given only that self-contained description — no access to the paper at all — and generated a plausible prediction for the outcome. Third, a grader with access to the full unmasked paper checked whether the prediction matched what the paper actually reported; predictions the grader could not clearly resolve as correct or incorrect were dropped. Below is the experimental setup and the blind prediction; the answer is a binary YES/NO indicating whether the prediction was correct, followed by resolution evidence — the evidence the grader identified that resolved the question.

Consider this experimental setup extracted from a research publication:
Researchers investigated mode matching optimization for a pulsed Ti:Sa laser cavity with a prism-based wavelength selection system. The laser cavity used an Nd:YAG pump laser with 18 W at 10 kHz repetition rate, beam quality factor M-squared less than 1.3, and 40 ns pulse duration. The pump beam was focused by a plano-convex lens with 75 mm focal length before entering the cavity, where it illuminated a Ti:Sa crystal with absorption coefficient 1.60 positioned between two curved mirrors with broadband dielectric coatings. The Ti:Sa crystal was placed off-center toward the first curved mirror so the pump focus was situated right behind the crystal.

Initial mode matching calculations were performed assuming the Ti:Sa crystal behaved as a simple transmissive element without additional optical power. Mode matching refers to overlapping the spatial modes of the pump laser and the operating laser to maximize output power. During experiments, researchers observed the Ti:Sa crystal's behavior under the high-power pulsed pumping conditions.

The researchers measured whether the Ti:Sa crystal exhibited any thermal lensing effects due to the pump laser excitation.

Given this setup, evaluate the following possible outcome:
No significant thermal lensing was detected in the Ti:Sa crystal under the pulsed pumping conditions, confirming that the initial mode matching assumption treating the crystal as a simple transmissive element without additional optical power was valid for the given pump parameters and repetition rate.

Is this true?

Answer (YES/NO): NO